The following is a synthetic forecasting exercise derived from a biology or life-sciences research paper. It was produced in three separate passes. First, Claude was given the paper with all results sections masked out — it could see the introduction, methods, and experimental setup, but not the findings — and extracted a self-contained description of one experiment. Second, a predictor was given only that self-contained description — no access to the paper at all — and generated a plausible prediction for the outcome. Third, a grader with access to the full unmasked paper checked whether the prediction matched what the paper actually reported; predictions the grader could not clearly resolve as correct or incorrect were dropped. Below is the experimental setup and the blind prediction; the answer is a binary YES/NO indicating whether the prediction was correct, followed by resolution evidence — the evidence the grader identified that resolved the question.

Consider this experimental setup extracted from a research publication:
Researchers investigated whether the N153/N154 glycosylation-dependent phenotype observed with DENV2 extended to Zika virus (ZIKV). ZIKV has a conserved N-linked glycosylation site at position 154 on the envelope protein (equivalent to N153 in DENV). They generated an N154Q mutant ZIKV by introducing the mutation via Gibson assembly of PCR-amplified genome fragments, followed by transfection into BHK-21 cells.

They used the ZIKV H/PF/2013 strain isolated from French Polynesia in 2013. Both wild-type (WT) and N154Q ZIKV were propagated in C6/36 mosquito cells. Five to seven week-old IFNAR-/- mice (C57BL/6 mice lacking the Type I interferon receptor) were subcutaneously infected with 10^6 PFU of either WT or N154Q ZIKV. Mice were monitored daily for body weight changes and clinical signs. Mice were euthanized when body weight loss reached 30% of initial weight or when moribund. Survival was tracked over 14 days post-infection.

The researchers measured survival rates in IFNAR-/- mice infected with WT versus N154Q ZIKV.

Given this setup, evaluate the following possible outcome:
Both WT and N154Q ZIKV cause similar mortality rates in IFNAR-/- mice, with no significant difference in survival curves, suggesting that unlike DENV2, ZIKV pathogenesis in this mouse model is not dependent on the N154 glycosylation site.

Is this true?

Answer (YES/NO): NO